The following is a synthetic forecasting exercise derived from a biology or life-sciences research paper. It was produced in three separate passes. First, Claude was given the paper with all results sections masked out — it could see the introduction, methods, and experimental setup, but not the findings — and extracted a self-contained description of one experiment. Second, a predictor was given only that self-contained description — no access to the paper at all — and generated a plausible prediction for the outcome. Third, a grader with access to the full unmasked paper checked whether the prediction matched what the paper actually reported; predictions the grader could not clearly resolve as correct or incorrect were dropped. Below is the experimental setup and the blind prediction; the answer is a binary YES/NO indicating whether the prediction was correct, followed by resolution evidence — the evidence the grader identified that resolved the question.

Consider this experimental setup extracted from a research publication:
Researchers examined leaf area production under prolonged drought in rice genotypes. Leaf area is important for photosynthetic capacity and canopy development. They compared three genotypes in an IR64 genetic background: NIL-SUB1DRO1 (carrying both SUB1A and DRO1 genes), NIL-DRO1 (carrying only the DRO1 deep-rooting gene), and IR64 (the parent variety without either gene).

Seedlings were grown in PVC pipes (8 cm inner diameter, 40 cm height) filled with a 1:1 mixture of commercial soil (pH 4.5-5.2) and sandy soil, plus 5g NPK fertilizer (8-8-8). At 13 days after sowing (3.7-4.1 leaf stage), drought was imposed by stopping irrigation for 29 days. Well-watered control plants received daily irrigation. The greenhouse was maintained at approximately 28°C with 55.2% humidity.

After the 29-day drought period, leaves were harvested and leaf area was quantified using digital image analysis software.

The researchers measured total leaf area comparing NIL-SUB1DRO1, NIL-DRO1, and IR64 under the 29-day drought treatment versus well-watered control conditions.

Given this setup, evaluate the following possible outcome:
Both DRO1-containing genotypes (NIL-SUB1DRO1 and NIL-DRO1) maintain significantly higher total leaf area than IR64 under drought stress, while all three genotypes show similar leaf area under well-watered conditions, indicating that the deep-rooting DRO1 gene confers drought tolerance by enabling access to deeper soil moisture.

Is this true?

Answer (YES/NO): NO